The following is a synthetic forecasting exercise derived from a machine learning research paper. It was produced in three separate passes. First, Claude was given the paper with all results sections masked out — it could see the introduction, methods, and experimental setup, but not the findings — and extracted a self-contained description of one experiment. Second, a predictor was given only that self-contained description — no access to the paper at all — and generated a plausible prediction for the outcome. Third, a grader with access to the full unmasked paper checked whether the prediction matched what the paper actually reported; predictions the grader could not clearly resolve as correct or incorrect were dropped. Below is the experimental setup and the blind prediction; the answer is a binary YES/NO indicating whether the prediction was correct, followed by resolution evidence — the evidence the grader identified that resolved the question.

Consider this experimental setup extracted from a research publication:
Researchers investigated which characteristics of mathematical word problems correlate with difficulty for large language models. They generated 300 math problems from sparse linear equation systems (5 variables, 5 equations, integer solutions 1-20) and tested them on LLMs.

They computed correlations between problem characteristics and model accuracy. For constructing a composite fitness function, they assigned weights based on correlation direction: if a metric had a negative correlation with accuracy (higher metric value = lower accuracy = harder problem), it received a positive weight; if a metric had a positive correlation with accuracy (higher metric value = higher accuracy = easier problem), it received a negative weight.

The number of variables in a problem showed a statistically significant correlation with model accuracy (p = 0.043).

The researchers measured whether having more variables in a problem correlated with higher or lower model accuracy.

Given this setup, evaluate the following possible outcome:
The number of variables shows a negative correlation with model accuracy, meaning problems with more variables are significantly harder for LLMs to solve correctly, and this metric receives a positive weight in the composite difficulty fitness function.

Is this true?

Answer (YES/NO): NO